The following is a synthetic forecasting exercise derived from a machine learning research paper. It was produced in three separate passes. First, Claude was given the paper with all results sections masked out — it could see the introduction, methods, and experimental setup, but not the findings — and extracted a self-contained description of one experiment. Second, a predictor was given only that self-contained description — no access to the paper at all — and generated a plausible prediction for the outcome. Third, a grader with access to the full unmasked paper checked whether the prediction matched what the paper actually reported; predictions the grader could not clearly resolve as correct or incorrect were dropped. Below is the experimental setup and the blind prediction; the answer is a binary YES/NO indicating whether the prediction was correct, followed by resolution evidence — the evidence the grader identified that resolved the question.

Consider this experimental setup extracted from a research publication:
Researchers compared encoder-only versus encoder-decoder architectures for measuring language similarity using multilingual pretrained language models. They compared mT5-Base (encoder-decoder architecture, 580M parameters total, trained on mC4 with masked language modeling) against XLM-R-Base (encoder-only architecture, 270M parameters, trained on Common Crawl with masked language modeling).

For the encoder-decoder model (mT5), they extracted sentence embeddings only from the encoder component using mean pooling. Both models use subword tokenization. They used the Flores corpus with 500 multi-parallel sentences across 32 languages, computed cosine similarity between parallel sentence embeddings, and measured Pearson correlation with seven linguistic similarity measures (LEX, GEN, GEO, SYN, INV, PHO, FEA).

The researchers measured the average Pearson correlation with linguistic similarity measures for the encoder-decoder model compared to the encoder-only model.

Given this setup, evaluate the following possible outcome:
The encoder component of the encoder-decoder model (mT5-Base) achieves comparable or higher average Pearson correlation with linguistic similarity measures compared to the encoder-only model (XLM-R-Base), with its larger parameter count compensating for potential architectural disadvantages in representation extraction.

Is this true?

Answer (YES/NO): NO